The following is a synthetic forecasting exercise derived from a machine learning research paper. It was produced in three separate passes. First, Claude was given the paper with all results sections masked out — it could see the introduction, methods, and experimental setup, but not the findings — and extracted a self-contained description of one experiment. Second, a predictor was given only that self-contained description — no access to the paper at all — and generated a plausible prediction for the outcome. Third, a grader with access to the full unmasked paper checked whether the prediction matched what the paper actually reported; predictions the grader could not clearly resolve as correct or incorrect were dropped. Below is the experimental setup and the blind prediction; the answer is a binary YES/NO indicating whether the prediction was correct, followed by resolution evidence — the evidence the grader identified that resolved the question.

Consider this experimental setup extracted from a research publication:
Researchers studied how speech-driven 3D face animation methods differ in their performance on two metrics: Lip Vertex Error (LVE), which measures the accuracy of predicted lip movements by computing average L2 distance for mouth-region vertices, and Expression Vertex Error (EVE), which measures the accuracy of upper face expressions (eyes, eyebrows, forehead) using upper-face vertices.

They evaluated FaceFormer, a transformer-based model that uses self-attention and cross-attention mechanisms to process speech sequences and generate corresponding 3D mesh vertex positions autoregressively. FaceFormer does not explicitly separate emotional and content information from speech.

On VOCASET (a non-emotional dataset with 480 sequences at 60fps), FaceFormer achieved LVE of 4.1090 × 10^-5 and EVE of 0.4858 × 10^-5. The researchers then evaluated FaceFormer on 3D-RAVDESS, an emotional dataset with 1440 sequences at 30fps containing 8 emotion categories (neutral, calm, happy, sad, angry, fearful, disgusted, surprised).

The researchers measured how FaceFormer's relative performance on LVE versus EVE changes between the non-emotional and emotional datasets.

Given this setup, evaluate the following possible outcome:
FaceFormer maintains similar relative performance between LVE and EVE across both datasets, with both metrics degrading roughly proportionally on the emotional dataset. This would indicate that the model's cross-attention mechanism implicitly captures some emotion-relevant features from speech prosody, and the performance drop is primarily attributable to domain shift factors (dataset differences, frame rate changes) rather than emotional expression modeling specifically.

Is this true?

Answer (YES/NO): NO